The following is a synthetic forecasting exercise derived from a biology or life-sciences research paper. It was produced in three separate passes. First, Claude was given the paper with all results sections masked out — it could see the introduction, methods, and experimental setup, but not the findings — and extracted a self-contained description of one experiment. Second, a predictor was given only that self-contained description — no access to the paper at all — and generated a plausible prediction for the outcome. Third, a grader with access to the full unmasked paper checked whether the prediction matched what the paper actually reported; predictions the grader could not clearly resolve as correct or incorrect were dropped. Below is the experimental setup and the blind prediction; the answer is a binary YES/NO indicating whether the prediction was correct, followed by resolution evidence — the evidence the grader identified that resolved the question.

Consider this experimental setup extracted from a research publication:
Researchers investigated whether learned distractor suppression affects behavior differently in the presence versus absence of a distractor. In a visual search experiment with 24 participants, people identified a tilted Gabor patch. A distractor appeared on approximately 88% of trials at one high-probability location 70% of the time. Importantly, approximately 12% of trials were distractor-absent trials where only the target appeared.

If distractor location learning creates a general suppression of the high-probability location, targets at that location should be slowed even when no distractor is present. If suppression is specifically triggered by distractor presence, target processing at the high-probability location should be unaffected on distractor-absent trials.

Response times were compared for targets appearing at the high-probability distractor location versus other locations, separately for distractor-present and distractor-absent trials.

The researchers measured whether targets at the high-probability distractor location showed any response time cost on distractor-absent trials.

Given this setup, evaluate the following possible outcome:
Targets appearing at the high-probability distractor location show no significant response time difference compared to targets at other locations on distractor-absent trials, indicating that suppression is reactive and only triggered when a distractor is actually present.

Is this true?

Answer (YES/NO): NO